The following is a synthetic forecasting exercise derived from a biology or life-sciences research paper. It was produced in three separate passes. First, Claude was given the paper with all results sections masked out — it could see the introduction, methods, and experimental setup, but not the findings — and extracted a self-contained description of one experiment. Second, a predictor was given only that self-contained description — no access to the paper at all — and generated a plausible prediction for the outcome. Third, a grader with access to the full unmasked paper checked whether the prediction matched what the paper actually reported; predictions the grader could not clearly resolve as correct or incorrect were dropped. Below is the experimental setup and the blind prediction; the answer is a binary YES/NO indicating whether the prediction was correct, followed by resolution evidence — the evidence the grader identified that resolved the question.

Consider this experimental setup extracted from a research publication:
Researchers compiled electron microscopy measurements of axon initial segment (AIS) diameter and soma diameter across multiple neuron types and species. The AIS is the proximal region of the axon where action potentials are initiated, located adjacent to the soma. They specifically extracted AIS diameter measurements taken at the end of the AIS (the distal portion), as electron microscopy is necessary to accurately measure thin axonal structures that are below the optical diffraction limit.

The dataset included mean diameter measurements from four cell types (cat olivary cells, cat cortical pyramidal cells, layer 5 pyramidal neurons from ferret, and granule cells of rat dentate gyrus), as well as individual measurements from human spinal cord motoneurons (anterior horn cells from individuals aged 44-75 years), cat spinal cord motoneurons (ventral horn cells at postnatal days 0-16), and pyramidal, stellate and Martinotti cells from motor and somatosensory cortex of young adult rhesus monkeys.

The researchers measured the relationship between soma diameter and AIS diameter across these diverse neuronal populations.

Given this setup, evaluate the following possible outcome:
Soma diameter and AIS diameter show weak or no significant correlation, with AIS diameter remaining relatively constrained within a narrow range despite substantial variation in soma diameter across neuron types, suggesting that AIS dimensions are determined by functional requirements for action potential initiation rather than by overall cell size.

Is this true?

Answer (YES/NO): NO